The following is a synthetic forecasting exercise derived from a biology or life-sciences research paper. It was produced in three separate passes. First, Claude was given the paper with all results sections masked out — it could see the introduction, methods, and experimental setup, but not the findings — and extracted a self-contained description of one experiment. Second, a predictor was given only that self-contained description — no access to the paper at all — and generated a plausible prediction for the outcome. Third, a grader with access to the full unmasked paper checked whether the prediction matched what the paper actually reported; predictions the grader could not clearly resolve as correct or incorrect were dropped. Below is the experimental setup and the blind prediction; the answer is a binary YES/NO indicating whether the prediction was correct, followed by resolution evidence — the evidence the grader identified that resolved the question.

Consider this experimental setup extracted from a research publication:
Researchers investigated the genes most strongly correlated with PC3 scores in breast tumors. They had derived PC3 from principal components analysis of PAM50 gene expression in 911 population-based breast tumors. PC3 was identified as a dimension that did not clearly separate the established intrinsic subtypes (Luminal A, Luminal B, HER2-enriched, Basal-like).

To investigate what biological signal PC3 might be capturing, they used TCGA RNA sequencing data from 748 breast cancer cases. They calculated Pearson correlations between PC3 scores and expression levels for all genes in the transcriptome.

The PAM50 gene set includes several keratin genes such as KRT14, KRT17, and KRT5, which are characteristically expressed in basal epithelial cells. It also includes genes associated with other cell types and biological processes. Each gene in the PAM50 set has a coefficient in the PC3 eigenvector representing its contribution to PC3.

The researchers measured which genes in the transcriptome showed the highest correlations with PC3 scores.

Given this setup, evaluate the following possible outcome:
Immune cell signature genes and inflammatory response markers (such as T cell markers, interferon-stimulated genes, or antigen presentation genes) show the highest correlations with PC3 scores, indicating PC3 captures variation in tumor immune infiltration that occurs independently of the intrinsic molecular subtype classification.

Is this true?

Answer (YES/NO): NO